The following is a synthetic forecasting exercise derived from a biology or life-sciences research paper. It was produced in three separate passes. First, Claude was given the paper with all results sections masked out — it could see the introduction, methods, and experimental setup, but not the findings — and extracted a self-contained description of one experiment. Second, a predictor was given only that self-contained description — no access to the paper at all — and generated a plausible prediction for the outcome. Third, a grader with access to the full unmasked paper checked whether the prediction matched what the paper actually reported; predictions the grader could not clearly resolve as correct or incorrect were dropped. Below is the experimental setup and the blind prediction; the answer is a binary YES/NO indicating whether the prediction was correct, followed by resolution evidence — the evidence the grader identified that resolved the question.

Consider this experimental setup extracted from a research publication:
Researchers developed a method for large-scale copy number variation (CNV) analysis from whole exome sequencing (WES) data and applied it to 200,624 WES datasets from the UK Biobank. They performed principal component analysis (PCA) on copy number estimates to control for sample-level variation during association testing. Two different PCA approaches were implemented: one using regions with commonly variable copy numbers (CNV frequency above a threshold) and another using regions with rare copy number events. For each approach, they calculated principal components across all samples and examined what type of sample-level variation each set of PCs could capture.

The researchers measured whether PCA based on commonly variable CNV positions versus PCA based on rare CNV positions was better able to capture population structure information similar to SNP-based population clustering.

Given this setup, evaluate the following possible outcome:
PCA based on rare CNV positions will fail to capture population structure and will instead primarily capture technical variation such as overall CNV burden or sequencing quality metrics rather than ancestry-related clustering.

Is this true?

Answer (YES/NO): YES